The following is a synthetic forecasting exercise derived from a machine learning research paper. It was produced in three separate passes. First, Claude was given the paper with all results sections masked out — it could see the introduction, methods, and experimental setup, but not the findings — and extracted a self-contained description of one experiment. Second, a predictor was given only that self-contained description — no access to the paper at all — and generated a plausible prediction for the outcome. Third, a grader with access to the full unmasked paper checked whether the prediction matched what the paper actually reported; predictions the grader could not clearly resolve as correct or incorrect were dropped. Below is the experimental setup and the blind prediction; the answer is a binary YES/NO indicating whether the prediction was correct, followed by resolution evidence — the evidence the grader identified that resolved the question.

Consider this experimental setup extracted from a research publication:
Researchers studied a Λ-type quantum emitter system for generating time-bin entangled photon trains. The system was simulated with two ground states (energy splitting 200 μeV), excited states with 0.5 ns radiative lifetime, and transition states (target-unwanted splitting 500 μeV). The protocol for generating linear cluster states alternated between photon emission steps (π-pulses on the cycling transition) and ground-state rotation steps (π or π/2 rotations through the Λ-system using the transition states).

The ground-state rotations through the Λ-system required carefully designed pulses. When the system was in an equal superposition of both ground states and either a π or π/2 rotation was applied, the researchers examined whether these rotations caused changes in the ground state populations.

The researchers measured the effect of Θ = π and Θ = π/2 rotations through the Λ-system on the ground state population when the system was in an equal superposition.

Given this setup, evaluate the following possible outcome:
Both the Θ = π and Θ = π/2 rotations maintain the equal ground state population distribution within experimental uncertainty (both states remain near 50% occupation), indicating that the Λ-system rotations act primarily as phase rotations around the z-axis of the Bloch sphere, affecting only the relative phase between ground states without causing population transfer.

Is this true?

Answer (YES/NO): YES